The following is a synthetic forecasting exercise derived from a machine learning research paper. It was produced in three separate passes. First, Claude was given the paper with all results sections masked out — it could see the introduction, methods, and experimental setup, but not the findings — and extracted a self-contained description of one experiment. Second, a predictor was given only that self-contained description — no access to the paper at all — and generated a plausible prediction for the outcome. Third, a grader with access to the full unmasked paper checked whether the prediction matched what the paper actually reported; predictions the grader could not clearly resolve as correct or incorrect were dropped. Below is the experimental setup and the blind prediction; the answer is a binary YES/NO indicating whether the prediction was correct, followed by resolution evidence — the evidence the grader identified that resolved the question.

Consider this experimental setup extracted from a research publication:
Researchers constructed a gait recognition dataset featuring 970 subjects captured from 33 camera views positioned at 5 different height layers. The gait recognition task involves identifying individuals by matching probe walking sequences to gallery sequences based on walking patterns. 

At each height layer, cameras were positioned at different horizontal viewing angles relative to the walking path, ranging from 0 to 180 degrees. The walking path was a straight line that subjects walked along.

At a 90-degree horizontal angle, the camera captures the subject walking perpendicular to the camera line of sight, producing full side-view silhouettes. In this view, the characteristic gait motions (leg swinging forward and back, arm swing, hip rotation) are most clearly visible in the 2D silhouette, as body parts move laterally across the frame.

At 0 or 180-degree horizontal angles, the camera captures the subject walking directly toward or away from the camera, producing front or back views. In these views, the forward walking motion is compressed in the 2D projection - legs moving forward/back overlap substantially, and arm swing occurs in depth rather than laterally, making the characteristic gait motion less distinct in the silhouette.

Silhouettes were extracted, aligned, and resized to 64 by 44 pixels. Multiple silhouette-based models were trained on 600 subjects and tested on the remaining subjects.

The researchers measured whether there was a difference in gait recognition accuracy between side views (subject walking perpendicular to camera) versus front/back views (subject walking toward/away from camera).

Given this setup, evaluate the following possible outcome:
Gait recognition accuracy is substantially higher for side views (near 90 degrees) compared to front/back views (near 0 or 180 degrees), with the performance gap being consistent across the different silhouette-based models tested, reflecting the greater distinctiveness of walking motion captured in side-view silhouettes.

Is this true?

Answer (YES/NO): NO